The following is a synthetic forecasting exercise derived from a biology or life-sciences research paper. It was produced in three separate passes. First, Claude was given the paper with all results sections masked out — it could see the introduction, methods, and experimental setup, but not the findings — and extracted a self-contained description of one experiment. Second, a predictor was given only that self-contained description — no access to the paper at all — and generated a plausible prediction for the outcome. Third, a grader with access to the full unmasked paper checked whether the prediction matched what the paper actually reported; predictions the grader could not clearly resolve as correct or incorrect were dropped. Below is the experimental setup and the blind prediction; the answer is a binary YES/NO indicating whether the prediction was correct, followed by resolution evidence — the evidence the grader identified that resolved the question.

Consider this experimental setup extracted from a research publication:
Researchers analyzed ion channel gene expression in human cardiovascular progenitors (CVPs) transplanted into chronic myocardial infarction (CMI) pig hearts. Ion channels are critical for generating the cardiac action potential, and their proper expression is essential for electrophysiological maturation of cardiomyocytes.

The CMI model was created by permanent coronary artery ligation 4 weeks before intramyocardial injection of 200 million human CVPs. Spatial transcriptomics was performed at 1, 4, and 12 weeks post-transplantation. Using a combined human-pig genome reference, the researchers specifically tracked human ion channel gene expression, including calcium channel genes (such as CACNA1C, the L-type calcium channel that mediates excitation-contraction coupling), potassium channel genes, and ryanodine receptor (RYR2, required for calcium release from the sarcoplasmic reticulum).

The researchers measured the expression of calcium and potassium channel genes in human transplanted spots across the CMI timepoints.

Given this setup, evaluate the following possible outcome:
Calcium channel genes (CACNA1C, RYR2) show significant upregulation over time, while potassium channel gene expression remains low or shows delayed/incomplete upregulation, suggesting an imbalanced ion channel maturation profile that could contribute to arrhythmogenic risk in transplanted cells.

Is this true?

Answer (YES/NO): NO